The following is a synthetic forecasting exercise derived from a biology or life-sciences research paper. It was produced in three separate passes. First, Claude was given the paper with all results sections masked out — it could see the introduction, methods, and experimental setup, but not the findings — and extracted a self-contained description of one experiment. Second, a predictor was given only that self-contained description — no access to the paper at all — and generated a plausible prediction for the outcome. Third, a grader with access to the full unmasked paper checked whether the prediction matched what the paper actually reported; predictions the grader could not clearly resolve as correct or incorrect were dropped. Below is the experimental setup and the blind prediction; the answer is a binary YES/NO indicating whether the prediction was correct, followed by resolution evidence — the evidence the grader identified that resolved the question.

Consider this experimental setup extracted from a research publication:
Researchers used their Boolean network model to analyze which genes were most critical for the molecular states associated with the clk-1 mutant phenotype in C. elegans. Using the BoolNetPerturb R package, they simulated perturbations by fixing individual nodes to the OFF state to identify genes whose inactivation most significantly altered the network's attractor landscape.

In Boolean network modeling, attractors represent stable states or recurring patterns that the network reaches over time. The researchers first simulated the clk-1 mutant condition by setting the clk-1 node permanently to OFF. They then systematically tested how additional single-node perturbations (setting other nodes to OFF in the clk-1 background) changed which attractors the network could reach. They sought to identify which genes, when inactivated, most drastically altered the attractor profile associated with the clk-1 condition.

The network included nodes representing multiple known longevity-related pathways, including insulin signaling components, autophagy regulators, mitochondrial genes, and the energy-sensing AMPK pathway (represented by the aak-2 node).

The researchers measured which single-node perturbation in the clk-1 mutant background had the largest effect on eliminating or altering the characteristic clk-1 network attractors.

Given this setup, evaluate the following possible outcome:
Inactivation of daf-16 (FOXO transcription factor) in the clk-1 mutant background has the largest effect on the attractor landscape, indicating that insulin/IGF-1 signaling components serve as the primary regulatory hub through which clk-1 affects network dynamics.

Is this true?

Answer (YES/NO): NO